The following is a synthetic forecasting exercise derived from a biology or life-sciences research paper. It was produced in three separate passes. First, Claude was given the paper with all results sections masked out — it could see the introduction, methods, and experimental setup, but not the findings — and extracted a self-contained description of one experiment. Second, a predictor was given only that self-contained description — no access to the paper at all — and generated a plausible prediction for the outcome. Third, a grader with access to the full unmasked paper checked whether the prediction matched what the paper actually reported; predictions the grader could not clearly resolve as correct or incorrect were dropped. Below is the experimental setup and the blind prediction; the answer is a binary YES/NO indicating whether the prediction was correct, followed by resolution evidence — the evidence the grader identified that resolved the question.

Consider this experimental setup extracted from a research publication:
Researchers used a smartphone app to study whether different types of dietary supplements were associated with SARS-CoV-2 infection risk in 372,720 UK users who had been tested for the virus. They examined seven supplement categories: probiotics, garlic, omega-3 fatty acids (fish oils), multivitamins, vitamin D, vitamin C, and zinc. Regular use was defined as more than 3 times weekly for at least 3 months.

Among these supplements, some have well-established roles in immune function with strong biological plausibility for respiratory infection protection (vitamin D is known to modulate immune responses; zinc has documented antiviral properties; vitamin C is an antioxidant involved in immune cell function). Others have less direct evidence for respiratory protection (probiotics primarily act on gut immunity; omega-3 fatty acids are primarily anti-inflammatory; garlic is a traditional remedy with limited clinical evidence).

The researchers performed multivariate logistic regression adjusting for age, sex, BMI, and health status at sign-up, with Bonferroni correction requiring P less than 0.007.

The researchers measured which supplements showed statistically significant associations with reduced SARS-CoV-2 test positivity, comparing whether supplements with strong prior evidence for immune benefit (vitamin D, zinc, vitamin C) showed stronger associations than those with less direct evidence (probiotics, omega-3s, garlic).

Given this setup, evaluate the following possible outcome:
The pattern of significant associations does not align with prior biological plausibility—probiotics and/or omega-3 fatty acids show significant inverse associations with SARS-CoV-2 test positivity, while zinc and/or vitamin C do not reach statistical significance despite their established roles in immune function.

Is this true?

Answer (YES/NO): YES